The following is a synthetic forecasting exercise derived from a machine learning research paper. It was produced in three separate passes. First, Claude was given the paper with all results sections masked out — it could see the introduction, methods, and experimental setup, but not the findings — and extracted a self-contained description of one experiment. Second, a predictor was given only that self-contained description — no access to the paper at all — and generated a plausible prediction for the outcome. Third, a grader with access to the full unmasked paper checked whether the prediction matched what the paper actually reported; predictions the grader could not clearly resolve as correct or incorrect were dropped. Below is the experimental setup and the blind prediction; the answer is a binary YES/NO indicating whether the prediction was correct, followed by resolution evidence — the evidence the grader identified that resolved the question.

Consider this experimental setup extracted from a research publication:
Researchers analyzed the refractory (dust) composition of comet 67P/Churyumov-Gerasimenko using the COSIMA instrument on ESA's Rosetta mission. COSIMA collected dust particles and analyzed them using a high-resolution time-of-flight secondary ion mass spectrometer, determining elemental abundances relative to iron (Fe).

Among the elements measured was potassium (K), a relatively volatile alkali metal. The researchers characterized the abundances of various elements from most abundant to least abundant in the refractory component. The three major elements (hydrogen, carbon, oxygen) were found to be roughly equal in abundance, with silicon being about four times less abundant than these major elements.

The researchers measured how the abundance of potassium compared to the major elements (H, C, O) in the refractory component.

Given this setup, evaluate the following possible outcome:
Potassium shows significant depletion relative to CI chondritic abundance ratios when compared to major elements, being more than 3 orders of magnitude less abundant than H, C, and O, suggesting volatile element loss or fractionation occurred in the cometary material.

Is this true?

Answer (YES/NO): NO